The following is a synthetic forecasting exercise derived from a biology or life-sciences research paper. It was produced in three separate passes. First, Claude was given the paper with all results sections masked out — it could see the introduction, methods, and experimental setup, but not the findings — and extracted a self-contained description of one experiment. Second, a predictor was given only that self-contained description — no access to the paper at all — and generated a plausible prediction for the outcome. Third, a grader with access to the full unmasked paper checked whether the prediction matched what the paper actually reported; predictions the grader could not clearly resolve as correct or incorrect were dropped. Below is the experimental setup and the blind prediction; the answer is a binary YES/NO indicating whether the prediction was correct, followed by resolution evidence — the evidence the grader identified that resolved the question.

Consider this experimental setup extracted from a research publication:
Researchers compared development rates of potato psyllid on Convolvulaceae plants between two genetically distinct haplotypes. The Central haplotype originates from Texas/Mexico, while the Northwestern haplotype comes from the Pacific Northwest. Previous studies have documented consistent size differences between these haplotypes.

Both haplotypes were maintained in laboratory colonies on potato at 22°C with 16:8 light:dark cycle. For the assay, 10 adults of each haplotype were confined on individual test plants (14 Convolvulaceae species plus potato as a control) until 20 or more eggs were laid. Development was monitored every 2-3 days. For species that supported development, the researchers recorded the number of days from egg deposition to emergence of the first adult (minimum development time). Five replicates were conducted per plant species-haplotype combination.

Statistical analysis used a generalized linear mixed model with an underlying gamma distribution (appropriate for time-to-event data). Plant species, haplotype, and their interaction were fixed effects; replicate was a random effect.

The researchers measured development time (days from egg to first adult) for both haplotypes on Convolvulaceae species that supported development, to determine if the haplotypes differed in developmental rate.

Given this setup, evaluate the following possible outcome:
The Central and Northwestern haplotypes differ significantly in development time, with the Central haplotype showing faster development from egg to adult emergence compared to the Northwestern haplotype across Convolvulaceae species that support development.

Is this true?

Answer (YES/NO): YES